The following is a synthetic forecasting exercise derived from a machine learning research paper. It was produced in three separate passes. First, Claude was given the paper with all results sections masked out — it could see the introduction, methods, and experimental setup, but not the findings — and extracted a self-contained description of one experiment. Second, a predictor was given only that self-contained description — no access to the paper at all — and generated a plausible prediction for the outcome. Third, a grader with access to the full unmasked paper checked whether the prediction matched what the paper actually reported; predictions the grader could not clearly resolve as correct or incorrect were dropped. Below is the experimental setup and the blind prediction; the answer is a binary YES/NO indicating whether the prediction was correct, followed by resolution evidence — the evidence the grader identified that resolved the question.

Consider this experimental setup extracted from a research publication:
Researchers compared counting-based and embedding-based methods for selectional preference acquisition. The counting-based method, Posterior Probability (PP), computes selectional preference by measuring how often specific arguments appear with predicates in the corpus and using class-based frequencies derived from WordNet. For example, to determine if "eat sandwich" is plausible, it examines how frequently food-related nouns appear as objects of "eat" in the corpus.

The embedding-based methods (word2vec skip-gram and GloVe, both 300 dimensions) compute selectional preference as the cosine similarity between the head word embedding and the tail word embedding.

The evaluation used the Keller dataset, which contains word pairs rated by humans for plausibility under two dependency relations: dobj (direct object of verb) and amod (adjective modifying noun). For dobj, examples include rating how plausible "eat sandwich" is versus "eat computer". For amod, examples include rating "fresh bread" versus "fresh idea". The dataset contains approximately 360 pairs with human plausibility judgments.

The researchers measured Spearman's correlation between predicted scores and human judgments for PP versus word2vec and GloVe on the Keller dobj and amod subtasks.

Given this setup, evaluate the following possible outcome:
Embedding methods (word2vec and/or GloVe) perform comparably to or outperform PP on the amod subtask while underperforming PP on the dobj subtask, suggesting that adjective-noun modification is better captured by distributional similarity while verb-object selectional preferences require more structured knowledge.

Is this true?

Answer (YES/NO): YES